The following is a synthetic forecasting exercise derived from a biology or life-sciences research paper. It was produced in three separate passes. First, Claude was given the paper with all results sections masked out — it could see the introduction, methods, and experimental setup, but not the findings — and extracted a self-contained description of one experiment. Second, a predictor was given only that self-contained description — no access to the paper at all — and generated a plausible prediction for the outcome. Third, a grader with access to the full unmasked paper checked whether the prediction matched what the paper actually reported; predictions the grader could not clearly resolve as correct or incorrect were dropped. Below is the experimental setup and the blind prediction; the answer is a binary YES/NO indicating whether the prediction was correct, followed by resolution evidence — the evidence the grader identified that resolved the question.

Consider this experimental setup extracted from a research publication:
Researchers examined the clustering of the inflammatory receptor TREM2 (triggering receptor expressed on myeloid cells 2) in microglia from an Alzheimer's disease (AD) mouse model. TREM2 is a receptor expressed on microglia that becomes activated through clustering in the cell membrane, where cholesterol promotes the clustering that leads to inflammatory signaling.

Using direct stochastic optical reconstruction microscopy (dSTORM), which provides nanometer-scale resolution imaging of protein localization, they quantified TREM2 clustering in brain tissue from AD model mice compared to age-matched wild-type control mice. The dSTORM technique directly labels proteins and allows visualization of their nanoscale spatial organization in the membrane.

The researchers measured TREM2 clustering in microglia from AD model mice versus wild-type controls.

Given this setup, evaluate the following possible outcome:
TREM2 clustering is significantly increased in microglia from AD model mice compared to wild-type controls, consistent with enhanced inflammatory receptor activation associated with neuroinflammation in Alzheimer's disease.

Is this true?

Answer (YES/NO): YES